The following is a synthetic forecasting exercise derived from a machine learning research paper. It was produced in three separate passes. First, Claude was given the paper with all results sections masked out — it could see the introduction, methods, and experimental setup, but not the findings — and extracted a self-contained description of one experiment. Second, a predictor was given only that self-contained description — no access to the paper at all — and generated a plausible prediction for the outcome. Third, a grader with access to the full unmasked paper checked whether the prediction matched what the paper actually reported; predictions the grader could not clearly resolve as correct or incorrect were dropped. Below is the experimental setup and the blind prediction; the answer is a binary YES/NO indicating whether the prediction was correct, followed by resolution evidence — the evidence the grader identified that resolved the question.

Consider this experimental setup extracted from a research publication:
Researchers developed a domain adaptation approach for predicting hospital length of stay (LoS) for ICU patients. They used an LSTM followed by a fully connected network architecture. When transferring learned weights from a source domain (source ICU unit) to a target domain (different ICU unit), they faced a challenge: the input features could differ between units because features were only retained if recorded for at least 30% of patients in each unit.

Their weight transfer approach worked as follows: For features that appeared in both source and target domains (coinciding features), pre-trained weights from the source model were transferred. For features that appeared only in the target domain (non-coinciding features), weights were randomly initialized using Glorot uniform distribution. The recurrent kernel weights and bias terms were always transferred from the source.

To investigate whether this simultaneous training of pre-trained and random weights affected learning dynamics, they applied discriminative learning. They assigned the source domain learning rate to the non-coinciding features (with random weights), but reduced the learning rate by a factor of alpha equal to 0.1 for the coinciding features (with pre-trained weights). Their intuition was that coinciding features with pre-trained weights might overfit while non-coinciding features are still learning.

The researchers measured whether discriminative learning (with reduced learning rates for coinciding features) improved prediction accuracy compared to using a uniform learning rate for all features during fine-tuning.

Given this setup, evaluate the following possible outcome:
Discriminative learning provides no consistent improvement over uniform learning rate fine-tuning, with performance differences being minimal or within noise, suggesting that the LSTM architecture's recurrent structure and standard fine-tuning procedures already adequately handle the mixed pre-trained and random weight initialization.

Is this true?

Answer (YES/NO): NO